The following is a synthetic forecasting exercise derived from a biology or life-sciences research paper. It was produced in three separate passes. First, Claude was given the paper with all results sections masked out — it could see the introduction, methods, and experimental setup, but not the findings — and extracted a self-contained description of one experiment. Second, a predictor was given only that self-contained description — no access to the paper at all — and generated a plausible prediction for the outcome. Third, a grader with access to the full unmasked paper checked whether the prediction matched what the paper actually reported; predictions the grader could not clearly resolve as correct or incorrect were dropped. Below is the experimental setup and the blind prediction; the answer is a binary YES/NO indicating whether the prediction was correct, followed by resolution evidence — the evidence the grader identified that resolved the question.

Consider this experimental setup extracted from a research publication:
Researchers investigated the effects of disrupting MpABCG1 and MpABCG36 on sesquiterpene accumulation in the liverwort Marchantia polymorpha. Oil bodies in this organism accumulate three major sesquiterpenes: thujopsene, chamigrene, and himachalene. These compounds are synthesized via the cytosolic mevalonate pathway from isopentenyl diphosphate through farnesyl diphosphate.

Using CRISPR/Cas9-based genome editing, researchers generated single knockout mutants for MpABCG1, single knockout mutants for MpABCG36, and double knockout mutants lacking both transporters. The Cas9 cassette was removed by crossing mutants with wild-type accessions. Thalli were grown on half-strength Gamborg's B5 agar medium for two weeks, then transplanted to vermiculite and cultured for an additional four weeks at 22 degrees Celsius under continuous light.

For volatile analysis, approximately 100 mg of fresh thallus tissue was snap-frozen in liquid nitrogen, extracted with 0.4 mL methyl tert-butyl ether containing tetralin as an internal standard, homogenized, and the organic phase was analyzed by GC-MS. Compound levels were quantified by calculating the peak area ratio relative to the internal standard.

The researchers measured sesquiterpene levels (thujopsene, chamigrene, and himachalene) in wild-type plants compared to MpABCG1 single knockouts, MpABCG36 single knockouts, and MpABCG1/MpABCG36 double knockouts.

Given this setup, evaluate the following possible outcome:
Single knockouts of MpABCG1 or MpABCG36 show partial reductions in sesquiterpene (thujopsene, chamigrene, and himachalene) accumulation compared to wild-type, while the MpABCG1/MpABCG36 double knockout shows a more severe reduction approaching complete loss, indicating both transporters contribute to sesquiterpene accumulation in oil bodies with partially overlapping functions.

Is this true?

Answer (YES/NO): YES